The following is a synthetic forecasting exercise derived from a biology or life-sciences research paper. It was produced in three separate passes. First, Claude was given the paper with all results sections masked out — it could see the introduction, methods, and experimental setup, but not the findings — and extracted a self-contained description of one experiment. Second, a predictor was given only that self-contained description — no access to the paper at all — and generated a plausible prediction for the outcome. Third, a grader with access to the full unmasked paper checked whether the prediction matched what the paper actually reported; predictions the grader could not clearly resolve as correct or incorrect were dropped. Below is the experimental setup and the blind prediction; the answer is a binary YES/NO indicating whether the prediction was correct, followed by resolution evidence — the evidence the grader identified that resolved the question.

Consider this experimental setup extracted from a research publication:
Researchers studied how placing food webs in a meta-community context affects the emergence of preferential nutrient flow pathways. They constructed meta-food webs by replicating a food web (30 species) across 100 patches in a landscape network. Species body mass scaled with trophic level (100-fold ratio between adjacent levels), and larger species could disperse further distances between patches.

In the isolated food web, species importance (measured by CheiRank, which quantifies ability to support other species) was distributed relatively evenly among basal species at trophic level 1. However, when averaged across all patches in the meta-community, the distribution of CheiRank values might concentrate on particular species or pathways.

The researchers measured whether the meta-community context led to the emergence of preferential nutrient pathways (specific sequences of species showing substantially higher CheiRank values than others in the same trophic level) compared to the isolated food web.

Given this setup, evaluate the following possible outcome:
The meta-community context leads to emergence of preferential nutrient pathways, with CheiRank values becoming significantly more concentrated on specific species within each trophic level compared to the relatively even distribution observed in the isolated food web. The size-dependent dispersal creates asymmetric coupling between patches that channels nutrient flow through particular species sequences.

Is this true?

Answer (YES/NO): YES